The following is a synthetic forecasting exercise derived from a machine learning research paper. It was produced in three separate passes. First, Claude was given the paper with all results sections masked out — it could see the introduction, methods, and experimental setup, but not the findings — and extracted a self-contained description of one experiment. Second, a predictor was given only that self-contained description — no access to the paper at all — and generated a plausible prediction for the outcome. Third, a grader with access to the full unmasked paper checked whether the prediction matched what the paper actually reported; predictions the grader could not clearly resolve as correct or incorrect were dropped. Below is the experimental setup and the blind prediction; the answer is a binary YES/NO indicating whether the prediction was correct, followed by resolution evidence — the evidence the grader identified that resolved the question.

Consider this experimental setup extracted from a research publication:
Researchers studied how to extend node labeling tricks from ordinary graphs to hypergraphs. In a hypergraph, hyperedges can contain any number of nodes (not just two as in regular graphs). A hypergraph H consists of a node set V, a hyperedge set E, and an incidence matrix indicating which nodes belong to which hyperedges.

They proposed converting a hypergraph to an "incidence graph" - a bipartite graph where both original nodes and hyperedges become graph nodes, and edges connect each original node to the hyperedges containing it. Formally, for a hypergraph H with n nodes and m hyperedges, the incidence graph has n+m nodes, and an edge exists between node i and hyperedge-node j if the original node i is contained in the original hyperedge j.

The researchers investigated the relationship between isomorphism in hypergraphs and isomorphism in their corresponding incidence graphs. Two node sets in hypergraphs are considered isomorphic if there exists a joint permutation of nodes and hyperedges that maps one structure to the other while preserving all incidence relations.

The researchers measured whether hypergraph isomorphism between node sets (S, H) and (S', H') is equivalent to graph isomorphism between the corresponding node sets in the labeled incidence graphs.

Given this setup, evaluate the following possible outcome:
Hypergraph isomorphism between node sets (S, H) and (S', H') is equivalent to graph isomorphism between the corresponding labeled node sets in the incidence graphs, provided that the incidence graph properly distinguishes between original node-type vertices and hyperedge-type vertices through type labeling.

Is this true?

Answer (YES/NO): YES